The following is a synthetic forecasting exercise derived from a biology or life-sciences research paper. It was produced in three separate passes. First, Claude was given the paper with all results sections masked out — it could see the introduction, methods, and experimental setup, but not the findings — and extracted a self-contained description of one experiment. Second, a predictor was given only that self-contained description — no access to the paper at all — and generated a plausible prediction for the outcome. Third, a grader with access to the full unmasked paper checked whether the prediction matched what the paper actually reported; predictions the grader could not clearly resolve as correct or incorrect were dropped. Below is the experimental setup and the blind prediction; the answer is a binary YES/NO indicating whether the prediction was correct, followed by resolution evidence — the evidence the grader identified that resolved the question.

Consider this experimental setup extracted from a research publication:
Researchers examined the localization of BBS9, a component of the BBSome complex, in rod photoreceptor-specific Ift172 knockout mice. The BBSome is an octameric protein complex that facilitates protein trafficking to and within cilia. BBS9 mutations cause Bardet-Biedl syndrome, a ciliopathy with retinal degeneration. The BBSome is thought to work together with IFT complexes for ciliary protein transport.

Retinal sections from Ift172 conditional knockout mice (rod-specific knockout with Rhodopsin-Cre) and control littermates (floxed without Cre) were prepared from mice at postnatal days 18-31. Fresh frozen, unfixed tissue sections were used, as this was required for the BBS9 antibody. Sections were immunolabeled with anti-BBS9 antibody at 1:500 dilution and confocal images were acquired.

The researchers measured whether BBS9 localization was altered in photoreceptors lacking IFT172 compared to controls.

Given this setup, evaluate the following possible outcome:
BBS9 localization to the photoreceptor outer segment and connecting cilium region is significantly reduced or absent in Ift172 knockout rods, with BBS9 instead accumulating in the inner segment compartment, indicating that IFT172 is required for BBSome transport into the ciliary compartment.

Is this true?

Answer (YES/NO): NO